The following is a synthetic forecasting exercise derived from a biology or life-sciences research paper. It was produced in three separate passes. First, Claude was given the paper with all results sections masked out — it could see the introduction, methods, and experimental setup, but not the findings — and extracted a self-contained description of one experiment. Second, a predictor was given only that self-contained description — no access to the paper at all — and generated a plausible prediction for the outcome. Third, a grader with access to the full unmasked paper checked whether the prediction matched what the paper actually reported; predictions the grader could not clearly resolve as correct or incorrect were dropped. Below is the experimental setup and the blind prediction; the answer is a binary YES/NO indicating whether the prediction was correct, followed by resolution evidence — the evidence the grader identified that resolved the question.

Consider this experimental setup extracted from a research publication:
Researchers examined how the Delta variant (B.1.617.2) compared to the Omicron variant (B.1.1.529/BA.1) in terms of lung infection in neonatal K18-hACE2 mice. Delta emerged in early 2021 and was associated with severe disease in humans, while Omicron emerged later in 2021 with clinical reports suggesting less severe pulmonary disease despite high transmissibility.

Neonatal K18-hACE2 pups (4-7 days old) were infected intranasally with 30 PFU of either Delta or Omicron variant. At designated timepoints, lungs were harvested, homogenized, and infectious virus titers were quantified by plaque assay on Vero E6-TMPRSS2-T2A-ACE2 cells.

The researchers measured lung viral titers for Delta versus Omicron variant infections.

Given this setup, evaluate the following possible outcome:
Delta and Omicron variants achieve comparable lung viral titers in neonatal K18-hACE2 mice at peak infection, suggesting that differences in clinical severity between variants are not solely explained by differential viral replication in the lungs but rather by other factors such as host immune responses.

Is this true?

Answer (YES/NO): NO